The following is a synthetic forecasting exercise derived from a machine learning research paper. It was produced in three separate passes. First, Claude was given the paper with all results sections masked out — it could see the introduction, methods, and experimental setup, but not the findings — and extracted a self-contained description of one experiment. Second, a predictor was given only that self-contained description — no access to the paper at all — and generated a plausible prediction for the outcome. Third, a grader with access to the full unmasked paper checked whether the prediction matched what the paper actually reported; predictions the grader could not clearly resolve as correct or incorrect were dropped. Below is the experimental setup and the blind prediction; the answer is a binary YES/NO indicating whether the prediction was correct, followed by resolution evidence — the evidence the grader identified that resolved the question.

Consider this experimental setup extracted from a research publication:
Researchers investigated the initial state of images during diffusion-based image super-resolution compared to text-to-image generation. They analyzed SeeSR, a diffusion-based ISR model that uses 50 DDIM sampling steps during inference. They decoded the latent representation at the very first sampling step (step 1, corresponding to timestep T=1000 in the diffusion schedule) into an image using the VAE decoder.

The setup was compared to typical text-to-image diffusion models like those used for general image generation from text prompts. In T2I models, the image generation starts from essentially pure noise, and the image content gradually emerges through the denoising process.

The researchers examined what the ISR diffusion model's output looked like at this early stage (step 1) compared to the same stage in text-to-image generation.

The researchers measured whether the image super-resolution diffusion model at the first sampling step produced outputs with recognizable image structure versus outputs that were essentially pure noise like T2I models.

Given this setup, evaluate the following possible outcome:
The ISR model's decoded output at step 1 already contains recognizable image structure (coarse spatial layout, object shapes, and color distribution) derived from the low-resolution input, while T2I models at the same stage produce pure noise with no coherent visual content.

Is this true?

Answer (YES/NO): YES